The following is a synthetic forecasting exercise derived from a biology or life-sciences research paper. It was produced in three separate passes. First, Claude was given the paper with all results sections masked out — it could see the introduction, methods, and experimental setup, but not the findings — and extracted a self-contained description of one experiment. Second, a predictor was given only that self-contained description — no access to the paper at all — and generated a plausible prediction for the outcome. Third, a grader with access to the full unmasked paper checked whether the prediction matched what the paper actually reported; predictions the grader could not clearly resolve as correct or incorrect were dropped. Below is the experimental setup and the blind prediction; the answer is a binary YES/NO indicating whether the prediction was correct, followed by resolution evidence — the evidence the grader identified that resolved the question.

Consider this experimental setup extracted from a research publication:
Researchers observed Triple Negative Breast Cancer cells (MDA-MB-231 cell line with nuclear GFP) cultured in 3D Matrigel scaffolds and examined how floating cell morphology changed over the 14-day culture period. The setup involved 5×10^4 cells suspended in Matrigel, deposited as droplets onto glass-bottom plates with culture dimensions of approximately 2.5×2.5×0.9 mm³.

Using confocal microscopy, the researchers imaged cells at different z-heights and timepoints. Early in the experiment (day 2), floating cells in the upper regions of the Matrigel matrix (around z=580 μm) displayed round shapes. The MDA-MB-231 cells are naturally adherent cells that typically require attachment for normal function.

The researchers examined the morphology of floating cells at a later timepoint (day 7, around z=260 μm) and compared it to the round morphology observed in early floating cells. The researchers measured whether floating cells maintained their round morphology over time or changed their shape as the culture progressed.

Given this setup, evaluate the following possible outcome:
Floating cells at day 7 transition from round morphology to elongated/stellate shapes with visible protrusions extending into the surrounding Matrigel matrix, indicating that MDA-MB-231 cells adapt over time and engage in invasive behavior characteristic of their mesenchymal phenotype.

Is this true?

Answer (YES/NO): NO